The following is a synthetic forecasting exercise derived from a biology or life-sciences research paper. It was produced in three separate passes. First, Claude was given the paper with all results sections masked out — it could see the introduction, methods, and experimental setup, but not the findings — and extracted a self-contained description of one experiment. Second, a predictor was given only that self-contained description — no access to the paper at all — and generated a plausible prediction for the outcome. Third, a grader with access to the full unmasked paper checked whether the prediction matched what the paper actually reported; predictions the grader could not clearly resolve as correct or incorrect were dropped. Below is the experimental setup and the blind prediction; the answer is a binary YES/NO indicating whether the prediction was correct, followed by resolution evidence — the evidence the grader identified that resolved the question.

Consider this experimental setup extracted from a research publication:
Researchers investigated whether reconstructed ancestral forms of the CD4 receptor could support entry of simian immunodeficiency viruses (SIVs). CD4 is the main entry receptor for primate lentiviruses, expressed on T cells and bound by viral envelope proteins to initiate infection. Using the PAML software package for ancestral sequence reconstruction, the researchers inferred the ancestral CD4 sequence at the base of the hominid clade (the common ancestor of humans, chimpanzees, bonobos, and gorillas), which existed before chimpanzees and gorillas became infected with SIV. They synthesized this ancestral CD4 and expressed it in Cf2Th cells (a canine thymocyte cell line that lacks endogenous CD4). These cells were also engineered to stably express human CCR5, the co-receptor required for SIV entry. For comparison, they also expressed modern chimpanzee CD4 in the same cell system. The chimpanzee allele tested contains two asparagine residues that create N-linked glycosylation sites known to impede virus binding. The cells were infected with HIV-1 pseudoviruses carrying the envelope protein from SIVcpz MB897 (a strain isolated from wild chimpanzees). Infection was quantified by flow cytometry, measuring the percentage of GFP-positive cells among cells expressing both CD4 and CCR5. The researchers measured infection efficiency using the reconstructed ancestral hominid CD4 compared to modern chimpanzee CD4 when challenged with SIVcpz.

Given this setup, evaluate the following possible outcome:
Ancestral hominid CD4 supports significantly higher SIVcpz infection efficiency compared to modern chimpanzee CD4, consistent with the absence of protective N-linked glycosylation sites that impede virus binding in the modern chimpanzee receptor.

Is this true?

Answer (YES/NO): YES